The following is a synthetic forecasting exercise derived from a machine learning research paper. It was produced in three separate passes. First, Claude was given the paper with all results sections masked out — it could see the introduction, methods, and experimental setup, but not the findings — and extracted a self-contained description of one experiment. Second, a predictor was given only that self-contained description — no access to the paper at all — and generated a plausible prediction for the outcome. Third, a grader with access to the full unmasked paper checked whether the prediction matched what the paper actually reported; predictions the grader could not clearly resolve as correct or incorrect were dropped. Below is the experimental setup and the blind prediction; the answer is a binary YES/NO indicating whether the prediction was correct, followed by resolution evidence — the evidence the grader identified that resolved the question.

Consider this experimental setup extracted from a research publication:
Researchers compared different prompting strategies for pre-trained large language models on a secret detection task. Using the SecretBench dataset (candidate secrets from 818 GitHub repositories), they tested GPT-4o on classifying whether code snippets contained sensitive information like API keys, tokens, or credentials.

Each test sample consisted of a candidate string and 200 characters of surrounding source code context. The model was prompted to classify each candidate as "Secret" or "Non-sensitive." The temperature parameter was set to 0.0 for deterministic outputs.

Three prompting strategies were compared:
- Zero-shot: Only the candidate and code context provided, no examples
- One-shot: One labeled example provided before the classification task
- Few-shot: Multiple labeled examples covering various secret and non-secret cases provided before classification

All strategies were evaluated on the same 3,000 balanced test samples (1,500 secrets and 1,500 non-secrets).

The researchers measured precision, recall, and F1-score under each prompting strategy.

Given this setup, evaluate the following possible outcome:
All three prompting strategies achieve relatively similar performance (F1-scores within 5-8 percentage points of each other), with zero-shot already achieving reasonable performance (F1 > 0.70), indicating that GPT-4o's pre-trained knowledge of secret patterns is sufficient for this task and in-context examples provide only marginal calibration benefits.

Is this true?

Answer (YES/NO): NO